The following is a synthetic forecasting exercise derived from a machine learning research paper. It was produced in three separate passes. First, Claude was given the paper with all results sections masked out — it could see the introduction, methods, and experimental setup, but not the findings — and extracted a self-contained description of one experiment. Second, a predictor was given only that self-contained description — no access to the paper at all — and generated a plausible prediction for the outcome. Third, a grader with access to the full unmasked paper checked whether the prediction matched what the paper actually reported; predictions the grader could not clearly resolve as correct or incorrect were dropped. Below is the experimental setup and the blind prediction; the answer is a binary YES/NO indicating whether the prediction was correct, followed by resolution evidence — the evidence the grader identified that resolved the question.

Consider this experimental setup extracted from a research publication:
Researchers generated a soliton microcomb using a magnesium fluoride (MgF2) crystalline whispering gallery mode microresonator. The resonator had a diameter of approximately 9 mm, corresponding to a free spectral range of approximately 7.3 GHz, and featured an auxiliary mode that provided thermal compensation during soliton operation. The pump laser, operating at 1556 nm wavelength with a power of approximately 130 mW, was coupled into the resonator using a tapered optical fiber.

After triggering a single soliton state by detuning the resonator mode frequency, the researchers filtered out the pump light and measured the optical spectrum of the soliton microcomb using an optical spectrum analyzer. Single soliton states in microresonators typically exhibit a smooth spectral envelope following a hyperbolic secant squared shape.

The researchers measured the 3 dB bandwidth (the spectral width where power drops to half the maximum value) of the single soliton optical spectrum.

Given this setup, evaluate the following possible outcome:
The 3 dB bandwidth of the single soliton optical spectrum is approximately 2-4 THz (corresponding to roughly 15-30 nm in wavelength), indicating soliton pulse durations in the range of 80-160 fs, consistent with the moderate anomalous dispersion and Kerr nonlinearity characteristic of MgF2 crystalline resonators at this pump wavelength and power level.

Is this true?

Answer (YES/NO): YES